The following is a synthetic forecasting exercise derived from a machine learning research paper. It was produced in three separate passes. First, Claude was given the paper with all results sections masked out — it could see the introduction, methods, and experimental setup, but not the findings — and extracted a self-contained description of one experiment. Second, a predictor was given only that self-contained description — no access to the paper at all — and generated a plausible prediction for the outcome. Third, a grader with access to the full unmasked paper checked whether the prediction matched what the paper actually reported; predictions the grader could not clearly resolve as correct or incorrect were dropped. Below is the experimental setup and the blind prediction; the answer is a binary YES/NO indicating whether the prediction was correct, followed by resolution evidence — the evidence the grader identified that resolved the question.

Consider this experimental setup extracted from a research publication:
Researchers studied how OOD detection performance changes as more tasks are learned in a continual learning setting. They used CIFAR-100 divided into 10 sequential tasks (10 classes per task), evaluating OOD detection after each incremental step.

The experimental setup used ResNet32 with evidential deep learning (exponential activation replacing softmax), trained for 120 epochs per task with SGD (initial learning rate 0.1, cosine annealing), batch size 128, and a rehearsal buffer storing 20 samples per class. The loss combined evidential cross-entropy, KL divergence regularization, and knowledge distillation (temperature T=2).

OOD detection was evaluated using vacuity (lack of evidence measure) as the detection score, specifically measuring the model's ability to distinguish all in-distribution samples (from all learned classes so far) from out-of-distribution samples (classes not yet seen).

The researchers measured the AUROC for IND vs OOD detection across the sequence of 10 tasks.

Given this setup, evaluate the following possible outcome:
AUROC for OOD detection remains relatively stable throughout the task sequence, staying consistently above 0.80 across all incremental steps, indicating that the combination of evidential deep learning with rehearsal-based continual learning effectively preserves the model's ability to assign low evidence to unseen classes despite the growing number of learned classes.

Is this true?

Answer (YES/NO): NO